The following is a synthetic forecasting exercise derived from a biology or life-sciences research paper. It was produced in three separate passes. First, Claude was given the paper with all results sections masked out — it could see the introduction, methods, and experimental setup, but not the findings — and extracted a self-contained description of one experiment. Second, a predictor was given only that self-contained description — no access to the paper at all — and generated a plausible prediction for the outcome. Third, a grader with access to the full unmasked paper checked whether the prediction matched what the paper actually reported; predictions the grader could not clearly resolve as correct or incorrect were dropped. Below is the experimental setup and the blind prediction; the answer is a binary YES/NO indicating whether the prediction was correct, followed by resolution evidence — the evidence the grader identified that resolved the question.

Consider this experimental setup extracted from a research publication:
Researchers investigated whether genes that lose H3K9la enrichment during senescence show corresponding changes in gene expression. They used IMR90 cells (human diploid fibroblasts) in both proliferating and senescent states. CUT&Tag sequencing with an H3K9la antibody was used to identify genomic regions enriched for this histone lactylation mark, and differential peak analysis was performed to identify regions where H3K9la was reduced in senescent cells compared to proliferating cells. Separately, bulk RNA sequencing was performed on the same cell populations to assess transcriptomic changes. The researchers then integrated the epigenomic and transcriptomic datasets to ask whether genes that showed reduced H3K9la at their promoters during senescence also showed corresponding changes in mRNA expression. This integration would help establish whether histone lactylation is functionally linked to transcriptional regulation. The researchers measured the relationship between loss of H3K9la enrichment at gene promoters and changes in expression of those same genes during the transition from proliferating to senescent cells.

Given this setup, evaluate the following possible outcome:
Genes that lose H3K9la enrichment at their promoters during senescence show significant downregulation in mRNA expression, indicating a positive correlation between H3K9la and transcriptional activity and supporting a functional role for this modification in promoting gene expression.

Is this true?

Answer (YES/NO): YES